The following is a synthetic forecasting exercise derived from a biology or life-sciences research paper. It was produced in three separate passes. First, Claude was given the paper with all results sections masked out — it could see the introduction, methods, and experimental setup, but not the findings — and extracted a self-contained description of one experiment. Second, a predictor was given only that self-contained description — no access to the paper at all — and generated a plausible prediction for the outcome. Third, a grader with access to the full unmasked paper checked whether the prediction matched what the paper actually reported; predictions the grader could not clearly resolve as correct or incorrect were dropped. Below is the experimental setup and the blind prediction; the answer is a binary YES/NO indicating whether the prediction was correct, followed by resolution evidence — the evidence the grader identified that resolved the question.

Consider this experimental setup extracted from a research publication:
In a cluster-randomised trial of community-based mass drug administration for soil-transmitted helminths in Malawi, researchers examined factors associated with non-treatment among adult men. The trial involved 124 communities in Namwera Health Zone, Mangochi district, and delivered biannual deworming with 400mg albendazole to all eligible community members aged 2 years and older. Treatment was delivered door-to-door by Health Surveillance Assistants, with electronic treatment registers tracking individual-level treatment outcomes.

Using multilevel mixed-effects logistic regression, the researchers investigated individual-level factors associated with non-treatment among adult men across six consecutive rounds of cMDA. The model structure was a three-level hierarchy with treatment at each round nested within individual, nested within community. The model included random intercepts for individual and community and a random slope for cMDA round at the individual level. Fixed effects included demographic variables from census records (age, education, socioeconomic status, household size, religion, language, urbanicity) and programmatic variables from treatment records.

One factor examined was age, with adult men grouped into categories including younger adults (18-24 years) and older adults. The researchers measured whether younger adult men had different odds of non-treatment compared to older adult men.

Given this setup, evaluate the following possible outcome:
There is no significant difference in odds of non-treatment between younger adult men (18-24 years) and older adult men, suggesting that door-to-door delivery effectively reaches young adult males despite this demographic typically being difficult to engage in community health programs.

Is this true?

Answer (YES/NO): NO